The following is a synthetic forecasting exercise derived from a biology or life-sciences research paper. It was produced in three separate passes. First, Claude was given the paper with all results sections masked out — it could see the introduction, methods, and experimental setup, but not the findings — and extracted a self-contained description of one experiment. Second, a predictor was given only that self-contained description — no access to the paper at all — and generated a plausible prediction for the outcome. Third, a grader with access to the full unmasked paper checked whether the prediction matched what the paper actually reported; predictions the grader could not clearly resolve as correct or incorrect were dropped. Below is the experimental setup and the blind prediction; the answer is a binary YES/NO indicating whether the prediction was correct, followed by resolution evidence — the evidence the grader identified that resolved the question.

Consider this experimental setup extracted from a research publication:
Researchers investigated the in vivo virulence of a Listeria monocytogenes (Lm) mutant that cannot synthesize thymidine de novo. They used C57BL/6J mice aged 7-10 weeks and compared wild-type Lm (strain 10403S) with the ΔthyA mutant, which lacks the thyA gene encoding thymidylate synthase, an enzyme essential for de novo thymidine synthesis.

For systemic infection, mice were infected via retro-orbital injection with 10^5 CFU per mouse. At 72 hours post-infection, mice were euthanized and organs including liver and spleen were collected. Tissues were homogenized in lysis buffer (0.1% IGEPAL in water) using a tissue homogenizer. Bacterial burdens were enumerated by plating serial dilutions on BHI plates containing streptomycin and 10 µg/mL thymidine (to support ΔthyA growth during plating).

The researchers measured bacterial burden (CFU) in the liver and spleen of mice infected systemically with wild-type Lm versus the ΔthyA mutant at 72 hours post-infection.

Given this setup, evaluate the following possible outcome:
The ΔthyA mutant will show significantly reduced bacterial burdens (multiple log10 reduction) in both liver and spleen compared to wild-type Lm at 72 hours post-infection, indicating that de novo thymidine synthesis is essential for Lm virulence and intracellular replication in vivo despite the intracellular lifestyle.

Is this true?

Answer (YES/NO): NO